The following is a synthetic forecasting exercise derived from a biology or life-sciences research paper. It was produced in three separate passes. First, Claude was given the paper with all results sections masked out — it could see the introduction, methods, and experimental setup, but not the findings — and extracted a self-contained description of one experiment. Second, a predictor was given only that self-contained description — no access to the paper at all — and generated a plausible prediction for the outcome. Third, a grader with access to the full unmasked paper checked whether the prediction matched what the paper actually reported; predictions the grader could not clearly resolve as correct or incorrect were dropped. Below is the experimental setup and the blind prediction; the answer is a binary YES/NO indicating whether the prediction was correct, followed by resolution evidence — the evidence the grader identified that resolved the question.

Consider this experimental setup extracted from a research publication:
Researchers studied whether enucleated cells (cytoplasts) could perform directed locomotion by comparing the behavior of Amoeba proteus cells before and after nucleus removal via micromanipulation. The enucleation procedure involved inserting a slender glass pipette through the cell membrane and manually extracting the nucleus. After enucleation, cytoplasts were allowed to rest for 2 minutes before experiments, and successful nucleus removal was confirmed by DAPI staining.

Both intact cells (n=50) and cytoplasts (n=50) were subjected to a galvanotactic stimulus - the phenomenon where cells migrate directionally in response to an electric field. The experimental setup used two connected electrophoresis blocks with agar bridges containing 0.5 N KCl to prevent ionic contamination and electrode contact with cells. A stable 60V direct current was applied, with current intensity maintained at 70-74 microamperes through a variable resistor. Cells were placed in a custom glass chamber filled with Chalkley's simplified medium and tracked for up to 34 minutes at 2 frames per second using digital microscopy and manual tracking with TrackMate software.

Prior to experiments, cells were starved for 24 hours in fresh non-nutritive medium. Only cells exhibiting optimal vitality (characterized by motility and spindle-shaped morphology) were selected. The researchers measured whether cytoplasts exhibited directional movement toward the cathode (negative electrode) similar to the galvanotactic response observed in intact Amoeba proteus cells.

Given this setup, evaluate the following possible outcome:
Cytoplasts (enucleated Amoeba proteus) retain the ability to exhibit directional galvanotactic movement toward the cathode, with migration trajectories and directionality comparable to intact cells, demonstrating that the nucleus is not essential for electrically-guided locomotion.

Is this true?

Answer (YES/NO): YES